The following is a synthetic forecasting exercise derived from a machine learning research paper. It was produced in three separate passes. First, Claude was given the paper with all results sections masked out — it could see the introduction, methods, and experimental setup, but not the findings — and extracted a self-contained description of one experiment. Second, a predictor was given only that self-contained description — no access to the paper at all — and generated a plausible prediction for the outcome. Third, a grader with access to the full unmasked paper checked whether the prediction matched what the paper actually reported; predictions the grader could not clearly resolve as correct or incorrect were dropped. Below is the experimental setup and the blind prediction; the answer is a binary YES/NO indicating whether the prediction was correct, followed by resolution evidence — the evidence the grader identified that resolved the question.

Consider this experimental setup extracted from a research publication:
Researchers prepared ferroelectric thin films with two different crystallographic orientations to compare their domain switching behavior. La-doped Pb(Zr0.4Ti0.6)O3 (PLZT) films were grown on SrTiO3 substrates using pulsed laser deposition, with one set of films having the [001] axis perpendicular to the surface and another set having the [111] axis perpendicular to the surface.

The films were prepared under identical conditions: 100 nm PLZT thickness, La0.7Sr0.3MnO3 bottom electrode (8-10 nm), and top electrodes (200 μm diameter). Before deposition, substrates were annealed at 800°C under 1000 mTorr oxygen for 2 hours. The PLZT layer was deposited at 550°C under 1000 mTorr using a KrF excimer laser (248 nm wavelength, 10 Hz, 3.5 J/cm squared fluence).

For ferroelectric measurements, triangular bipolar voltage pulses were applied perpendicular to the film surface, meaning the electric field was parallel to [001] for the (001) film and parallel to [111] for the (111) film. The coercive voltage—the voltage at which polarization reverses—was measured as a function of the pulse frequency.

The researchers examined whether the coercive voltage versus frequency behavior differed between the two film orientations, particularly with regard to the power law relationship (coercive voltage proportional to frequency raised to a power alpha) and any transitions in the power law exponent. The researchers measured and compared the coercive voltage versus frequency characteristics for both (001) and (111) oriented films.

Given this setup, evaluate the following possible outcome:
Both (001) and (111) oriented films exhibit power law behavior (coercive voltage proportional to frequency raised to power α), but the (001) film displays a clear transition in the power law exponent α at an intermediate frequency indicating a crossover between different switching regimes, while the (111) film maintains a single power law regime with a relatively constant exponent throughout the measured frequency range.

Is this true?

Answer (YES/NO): NO